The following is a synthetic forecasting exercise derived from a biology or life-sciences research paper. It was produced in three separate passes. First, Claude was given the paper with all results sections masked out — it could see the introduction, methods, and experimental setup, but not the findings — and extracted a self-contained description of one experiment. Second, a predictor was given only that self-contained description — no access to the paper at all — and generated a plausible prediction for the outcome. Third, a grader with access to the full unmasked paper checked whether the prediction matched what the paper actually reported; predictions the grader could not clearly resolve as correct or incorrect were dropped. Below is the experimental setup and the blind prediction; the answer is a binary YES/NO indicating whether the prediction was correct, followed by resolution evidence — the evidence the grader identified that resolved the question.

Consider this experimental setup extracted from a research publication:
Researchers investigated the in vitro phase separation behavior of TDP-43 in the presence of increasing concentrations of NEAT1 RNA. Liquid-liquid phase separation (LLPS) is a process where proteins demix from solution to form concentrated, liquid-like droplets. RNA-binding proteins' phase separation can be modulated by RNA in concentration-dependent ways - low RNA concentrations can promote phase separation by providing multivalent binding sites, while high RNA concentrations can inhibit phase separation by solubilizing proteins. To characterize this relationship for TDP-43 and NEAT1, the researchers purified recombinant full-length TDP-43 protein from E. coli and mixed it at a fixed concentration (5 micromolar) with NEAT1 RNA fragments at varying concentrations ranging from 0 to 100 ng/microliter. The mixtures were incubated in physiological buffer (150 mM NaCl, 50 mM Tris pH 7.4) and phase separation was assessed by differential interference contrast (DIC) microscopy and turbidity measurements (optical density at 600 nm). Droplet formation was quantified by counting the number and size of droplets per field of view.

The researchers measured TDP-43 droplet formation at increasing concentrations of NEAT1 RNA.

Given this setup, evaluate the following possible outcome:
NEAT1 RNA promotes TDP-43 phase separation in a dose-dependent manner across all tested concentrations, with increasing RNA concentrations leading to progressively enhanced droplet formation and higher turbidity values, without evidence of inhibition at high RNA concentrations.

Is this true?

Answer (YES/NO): YES